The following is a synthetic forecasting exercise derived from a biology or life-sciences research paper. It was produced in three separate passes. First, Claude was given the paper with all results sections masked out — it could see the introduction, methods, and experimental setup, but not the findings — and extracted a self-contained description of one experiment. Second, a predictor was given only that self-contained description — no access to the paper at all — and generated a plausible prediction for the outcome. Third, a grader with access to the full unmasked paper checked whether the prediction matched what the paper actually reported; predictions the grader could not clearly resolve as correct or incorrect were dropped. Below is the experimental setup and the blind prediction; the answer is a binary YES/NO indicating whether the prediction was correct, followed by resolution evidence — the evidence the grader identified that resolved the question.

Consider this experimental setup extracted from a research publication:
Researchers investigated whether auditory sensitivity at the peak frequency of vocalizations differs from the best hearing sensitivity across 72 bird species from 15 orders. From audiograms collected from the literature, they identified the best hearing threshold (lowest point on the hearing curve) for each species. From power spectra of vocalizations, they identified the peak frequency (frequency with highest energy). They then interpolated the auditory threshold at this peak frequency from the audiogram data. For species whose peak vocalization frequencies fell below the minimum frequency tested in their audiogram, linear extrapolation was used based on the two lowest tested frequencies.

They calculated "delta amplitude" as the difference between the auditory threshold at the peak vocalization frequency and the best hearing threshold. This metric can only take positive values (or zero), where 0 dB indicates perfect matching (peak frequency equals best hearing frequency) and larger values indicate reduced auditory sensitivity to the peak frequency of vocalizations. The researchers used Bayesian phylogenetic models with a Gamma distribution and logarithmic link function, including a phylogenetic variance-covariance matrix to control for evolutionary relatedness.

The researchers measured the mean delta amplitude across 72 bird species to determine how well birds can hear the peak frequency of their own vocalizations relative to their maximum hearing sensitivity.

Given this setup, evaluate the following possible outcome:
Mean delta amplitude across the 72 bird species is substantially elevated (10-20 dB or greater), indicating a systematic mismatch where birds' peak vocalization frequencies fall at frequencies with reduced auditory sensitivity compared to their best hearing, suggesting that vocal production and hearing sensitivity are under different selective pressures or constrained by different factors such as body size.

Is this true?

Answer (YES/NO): NO